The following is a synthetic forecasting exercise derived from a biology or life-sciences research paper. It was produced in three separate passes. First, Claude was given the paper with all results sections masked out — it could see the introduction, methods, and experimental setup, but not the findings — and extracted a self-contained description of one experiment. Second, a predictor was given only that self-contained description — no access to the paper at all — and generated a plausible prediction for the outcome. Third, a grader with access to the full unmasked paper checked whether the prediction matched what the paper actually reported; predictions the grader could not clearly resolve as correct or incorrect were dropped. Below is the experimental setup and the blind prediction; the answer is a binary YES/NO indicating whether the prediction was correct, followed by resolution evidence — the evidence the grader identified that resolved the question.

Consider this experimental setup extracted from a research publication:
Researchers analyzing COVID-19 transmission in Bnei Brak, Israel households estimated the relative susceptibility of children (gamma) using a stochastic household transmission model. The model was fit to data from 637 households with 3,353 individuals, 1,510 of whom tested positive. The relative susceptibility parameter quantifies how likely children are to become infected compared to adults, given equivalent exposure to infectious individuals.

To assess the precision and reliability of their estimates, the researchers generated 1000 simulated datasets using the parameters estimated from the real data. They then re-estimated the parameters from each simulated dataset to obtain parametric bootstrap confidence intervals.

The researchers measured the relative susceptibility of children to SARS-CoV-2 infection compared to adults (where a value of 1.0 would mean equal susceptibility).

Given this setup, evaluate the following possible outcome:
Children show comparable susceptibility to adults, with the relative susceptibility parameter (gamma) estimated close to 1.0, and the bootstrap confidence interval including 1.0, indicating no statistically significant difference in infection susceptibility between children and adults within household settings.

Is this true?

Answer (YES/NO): NO